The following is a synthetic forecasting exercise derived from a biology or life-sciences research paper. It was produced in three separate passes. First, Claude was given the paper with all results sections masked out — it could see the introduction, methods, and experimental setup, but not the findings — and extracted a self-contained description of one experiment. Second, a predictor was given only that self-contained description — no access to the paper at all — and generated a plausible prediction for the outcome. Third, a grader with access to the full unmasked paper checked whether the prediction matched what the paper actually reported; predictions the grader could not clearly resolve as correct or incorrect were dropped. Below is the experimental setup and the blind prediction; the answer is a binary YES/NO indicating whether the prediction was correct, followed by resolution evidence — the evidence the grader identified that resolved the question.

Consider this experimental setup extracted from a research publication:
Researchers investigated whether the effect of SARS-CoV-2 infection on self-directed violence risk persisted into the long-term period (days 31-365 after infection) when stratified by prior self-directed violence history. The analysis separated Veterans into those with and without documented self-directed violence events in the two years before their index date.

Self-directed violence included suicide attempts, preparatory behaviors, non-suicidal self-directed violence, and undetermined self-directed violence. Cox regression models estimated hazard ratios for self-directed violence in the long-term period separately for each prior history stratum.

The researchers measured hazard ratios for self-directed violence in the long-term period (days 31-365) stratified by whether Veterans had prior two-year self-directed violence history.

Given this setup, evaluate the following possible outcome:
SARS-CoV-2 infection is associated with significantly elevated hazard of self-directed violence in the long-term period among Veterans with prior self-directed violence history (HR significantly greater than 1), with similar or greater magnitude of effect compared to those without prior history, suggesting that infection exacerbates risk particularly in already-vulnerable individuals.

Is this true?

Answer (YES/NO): NO